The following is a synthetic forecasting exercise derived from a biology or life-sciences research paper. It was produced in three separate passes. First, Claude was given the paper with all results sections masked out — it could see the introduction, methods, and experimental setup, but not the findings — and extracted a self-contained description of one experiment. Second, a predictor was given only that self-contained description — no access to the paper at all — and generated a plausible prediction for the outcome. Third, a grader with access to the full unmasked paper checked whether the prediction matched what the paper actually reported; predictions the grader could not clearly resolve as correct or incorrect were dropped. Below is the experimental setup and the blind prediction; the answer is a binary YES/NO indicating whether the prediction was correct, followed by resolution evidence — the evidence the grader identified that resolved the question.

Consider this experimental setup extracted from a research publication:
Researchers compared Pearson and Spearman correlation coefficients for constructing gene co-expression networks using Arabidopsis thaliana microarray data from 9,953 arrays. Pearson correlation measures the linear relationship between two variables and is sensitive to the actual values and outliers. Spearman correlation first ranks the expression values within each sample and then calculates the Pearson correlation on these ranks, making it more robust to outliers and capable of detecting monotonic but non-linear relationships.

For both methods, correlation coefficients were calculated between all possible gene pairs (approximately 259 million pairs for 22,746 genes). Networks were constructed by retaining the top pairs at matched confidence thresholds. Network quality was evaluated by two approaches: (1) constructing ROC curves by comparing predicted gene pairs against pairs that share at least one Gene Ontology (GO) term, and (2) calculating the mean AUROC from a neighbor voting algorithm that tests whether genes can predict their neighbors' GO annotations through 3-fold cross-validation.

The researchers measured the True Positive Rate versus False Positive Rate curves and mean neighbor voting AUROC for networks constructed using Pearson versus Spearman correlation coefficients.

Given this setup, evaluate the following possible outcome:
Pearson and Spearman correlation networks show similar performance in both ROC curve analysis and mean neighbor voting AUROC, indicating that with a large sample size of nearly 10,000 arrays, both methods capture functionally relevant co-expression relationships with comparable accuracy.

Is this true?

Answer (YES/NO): YES